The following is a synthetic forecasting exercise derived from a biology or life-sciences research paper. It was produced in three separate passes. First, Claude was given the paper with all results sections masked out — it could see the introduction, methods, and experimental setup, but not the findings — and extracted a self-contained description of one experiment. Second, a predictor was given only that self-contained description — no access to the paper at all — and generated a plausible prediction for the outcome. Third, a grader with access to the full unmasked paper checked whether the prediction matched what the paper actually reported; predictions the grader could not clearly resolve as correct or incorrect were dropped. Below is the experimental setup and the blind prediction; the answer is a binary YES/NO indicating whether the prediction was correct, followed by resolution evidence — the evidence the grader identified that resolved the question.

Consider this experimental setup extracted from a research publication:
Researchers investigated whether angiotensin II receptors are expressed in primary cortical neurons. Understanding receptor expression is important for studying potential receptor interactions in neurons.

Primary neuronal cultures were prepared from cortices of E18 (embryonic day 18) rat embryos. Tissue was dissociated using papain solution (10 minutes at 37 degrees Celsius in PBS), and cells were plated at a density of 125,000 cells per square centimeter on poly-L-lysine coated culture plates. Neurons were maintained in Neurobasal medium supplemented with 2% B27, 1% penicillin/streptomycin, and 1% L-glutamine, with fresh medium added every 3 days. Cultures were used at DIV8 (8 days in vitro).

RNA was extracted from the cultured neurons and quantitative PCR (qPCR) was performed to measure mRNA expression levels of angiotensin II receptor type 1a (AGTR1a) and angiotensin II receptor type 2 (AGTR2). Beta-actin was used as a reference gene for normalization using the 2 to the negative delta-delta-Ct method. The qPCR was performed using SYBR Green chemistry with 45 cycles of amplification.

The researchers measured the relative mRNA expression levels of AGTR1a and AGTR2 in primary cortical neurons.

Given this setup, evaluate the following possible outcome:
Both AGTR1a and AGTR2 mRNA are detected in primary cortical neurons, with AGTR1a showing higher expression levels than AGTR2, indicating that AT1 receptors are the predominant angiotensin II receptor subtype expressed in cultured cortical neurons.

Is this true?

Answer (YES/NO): NO